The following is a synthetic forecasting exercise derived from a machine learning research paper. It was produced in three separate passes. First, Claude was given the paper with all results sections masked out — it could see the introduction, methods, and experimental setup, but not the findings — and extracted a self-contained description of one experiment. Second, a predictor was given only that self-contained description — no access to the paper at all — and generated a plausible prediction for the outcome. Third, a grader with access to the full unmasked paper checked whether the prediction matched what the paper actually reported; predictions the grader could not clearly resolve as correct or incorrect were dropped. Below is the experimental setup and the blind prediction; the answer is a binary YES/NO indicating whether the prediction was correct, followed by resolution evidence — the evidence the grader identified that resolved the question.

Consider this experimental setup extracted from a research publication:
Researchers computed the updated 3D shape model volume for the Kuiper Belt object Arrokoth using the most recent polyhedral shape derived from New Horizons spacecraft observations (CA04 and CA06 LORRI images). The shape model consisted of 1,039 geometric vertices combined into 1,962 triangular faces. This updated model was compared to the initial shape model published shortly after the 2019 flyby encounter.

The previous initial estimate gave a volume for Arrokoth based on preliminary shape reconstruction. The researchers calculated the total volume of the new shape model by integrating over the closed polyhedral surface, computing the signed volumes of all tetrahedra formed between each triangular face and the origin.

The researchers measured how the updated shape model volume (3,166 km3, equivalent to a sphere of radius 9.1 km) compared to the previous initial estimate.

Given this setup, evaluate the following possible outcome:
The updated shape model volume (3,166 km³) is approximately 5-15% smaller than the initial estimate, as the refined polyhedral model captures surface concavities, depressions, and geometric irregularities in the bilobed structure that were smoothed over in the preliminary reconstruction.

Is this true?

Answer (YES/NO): NO